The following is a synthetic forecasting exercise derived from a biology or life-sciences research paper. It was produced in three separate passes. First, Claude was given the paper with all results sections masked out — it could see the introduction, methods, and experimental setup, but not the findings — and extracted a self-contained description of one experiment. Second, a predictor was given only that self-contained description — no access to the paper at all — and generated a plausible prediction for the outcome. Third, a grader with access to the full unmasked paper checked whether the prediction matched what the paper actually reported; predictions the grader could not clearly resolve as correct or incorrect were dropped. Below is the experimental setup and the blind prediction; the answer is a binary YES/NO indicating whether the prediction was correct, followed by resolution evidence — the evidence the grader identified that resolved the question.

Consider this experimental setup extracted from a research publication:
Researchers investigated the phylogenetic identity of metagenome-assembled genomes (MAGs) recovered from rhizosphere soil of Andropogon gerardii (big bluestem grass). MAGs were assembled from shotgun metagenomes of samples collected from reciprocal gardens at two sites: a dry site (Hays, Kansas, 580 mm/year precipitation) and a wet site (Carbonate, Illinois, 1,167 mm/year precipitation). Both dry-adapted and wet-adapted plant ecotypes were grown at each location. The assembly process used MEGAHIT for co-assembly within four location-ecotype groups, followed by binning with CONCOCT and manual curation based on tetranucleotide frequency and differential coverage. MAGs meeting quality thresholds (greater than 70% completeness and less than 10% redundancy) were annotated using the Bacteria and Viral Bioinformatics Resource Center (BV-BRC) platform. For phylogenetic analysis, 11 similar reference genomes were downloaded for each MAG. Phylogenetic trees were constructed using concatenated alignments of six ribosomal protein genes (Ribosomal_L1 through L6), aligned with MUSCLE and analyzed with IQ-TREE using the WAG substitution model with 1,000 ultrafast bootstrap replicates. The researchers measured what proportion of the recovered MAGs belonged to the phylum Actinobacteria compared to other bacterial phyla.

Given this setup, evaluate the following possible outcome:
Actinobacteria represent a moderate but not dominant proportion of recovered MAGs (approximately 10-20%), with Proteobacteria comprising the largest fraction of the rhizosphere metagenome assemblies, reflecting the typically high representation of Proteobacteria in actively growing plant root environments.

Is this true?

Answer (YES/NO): NO